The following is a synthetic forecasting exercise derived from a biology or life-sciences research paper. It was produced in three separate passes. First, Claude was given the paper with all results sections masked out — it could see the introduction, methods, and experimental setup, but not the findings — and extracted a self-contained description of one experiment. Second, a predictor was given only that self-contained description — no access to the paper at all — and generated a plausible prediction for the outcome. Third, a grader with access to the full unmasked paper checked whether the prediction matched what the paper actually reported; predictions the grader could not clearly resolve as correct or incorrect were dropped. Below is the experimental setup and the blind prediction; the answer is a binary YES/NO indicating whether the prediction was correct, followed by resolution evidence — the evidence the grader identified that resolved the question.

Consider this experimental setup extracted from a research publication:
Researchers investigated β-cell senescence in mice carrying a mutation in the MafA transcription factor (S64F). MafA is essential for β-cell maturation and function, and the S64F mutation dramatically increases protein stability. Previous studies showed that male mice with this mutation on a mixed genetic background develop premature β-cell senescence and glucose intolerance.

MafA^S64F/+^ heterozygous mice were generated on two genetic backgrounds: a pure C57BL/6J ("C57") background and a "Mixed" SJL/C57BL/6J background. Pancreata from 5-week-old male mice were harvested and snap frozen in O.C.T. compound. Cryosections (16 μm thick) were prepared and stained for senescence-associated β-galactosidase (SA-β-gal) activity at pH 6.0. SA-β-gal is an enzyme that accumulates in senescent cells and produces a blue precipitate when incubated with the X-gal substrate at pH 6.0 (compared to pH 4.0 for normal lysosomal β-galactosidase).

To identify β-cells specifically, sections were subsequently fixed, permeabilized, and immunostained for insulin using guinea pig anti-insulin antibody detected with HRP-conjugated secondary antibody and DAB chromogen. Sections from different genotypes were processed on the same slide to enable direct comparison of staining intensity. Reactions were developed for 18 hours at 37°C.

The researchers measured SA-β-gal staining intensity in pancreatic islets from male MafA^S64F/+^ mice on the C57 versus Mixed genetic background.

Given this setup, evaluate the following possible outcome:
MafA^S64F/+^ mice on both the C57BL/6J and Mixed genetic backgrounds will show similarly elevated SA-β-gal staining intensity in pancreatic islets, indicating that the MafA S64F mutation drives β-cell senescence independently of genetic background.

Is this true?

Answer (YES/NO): NO